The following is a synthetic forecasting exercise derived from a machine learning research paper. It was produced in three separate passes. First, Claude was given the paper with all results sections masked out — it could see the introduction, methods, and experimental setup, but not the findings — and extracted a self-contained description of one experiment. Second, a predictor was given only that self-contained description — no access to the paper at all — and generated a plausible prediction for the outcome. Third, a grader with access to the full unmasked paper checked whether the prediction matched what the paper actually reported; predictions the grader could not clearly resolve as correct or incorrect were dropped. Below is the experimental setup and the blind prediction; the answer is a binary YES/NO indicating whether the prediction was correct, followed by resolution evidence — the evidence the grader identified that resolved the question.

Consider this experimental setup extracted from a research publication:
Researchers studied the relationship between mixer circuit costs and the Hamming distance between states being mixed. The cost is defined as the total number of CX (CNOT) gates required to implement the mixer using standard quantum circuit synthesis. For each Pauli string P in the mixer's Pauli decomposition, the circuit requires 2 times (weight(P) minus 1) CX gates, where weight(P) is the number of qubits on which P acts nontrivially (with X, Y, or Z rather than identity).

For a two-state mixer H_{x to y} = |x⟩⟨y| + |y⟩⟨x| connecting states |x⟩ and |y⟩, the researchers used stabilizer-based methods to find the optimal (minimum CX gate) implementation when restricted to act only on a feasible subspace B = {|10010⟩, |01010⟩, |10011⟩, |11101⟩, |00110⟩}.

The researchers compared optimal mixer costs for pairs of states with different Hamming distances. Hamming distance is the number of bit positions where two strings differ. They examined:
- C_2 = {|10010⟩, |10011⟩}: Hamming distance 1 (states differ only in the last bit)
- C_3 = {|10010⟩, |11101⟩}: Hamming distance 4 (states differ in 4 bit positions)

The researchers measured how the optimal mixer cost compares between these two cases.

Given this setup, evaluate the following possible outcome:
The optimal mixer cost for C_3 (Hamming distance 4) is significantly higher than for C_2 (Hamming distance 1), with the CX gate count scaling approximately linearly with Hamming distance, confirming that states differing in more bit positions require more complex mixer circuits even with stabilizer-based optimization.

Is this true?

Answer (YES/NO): YES